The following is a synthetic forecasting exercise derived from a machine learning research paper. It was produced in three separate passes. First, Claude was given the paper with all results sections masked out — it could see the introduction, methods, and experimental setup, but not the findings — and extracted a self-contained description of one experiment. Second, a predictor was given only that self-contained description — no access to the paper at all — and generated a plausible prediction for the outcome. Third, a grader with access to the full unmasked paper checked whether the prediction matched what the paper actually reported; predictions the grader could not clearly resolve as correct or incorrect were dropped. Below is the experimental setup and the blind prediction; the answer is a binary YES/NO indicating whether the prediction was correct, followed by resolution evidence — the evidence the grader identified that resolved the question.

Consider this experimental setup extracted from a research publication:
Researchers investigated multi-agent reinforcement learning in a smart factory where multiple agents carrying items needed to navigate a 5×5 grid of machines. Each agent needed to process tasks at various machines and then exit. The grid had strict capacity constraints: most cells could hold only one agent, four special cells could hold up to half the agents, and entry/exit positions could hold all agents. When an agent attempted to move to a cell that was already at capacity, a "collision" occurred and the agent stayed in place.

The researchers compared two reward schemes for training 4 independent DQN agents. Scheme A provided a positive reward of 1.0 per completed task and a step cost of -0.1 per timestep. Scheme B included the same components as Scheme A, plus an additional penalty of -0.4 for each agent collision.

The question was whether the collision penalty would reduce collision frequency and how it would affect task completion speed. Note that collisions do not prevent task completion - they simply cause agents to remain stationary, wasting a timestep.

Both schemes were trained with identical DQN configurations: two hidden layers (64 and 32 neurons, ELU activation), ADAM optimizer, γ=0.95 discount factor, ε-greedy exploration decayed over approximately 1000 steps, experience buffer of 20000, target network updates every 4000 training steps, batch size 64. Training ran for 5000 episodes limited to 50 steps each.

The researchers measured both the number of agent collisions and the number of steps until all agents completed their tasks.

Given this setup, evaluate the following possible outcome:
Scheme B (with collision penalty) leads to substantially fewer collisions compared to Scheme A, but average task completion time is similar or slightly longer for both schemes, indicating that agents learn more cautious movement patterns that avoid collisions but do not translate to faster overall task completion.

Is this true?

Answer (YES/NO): YES